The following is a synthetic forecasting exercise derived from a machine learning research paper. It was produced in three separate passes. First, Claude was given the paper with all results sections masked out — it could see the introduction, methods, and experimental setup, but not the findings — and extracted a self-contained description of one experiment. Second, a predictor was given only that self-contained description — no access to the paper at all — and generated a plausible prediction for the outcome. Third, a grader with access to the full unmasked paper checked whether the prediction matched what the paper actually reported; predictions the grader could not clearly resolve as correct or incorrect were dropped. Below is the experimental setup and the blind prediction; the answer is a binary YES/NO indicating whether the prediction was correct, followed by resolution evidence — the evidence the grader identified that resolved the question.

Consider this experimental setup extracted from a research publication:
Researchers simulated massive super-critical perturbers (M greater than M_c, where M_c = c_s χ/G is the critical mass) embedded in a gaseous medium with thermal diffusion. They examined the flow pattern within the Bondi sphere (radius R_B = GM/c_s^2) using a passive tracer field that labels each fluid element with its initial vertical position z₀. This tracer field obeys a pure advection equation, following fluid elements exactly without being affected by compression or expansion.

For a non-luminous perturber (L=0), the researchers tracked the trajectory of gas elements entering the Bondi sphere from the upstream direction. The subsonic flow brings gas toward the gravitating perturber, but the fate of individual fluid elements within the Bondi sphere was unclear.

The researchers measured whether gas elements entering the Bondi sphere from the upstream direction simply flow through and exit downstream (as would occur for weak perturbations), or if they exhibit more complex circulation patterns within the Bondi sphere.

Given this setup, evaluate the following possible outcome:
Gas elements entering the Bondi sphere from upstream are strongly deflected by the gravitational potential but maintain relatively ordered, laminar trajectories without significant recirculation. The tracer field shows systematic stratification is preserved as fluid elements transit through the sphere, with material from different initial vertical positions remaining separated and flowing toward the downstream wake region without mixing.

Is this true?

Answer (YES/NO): NO